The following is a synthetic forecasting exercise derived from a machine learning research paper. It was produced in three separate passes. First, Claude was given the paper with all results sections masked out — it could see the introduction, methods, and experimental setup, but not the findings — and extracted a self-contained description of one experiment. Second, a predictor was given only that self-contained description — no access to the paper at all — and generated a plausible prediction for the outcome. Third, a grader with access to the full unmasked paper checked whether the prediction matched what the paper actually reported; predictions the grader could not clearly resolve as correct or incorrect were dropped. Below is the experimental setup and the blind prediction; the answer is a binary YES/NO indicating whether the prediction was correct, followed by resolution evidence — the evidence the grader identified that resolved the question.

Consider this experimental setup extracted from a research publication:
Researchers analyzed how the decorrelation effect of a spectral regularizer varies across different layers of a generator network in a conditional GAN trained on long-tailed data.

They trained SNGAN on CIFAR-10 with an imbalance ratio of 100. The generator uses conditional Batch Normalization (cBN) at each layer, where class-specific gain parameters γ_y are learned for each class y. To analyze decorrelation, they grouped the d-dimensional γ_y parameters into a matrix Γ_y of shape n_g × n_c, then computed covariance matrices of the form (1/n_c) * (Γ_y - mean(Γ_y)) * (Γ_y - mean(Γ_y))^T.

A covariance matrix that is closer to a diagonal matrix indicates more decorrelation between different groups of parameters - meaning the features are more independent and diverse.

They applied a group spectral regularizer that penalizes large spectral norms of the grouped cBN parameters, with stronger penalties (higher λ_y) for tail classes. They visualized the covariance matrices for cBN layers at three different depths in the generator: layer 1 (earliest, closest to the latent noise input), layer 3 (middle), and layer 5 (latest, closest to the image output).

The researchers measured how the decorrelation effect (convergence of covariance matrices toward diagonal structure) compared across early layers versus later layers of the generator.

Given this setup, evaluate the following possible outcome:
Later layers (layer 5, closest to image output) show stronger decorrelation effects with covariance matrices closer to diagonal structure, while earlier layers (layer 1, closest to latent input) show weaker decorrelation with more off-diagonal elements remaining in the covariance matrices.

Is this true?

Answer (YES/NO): NO